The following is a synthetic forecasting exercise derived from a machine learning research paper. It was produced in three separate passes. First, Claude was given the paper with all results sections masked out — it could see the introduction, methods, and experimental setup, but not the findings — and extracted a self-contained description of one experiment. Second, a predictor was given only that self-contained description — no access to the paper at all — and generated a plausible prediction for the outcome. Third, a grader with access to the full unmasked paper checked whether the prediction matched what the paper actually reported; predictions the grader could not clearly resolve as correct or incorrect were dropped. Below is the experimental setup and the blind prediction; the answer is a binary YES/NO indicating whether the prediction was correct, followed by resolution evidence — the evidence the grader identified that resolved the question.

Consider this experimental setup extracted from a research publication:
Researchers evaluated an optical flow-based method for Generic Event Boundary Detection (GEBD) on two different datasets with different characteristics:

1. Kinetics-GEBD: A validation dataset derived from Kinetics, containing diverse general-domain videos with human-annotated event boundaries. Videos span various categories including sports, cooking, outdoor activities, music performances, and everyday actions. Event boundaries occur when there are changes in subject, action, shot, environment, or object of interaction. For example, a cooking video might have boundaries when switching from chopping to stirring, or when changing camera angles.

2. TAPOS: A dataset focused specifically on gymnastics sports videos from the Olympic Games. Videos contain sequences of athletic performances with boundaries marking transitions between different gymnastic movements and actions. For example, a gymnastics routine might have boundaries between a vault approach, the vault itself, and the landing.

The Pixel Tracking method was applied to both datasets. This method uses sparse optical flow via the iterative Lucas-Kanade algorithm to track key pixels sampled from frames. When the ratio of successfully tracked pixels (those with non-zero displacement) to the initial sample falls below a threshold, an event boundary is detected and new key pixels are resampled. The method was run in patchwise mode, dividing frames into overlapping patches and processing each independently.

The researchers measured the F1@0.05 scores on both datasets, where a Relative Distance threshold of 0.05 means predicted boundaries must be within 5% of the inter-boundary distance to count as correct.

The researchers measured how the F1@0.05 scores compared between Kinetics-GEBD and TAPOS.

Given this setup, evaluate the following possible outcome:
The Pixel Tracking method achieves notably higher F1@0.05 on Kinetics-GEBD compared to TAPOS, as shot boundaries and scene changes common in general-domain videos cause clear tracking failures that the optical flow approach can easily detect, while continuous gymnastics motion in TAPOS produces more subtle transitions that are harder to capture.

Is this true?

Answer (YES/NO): YES